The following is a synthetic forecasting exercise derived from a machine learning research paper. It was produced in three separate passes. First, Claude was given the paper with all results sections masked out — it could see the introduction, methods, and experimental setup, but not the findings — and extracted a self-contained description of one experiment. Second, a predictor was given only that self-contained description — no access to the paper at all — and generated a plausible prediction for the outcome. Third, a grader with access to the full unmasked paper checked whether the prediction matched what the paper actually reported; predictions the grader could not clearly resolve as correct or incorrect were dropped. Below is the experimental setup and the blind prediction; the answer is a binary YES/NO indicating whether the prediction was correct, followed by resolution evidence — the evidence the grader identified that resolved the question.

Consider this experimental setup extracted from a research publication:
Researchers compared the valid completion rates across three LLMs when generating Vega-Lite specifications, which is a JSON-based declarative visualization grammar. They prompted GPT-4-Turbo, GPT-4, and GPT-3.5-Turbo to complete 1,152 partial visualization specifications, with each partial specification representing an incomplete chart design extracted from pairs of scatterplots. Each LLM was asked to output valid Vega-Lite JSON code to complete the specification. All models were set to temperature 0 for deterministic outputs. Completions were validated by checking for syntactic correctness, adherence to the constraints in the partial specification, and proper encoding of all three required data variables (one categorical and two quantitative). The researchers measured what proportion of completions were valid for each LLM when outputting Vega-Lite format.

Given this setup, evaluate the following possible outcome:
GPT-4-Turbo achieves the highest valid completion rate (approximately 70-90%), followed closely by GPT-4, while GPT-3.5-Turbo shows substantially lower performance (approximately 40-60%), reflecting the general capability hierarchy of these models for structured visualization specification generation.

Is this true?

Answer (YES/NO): NO